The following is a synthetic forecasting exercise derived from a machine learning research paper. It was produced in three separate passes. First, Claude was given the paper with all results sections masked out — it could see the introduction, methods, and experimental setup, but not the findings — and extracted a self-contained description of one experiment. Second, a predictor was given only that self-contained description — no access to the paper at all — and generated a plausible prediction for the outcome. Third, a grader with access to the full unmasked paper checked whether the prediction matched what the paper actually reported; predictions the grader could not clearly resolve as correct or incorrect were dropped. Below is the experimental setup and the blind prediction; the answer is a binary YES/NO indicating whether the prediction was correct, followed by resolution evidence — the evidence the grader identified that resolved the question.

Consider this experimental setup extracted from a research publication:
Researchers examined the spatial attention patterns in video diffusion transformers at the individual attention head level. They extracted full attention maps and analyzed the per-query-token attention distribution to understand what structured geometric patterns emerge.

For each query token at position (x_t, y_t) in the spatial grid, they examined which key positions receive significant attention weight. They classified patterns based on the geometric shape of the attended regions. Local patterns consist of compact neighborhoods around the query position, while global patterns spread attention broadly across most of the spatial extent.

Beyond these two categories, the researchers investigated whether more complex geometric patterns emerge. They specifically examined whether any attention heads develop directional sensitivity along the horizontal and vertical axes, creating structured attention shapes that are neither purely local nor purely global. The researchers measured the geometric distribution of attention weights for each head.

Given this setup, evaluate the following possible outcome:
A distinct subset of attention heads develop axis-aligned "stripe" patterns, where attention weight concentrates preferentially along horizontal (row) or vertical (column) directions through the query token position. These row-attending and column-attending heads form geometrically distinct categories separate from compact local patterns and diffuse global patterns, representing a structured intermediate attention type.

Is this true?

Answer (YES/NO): NO